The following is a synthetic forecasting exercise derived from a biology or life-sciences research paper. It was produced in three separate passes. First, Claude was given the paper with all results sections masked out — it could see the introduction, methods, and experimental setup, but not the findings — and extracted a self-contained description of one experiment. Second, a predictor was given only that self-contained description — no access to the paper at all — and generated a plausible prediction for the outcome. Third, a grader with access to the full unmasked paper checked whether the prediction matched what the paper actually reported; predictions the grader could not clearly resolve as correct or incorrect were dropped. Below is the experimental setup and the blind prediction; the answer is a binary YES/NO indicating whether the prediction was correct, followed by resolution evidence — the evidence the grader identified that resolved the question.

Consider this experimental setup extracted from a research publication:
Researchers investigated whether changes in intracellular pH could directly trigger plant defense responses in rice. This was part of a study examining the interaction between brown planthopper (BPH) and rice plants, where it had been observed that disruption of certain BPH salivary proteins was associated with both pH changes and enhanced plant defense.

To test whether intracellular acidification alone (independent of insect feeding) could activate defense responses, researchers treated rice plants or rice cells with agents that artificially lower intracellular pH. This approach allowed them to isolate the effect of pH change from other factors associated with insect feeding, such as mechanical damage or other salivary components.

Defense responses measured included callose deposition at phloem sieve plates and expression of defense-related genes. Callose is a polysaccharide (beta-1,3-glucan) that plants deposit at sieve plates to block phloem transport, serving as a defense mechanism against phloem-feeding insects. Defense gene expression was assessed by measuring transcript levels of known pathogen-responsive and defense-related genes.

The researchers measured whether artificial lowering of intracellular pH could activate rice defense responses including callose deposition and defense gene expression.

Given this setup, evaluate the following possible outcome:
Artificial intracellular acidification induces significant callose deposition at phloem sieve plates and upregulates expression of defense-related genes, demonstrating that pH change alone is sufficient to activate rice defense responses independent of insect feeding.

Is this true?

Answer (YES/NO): NO